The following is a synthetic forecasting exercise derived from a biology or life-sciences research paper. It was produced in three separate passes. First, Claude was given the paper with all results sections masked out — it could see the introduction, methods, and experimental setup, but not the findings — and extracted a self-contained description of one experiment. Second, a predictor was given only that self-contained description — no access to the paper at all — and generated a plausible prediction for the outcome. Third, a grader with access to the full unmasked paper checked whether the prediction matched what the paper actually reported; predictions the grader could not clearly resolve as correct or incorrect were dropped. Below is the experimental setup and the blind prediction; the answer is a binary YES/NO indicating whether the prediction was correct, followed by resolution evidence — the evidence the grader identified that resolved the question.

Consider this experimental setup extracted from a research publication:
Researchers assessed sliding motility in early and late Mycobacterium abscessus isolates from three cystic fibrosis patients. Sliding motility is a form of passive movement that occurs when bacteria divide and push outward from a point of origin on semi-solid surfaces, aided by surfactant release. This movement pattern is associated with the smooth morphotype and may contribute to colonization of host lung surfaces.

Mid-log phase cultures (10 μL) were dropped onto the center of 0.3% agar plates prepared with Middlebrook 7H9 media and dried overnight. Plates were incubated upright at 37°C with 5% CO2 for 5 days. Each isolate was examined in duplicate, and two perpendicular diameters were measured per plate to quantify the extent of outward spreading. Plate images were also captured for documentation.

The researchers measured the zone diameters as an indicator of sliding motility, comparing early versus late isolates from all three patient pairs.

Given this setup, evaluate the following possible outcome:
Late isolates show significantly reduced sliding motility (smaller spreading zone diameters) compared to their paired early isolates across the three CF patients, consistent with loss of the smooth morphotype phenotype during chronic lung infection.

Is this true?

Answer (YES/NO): NO